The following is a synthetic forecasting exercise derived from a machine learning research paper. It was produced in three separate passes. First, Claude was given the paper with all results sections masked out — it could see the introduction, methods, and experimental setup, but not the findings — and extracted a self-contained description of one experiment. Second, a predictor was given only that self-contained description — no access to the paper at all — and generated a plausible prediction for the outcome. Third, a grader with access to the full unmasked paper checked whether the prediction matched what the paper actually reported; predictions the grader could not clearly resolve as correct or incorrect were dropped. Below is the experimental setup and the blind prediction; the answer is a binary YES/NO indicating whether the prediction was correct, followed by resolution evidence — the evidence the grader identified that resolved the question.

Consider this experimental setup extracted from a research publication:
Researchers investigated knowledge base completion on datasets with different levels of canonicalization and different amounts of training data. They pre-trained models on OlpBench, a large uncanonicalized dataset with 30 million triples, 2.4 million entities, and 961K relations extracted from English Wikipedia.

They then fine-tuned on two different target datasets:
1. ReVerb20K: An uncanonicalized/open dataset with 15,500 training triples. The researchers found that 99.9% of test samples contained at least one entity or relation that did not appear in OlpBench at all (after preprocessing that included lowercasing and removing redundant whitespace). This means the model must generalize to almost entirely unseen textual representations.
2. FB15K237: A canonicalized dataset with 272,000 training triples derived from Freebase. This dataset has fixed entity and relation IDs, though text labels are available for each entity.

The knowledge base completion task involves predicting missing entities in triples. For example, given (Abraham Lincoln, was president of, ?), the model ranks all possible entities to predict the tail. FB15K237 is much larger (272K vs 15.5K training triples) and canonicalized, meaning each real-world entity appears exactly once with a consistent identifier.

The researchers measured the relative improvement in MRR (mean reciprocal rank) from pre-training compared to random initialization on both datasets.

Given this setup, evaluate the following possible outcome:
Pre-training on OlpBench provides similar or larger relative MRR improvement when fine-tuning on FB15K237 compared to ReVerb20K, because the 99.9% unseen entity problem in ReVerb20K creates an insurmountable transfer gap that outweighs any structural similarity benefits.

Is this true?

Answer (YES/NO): NO